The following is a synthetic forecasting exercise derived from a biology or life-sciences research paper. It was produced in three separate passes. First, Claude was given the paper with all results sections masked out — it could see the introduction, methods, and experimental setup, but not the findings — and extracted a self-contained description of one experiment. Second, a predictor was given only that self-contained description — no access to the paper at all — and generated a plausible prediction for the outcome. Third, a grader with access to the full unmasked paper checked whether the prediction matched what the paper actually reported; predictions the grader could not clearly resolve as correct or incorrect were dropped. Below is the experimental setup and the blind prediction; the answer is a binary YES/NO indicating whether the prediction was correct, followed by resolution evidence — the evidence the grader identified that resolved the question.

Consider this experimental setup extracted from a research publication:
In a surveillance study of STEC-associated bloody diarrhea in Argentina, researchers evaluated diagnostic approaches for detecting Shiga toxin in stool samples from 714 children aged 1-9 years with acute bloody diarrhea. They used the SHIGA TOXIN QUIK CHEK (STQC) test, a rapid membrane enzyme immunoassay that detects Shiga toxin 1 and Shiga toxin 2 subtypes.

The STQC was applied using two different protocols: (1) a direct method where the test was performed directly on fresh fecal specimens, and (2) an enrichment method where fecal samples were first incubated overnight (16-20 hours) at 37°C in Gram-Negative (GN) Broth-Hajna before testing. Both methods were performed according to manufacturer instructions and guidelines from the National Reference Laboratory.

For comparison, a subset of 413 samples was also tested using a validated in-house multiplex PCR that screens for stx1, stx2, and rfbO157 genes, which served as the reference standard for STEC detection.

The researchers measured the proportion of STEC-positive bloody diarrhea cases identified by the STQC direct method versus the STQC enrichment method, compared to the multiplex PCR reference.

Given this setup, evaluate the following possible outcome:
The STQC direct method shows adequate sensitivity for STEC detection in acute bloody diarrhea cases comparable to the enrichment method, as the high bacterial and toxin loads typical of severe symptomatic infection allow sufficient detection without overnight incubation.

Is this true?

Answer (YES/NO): NO